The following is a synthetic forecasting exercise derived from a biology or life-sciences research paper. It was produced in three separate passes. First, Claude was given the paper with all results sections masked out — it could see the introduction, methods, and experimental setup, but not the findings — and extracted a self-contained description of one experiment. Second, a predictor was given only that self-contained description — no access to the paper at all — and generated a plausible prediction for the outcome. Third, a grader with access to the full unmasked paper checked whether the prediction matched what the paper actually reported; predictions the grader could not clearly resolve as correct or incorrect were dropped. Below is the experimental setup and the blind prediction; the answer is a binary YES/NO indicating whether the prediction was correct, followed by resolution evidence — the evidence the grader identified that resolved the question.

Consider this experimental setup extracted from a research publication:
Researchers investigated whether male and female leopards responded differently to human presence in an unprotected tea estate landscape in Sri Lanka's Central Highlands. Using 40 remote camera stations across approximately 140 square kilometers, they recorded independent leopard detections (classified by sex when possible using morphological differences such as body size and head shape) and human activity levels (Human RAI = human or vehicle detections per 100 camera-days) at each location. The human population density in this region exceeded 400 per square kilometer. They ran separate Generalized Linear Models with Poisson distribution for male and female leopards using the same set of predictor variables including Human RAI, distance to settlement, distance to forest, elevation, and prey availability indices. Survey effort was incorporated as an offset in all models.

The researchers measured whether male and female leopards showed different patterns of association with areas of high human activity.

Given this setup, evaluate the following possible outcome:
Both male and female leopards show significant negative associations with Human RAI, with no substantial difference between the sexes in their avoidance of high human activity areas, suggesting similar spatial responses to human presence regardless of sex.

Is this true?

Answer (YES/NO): NO